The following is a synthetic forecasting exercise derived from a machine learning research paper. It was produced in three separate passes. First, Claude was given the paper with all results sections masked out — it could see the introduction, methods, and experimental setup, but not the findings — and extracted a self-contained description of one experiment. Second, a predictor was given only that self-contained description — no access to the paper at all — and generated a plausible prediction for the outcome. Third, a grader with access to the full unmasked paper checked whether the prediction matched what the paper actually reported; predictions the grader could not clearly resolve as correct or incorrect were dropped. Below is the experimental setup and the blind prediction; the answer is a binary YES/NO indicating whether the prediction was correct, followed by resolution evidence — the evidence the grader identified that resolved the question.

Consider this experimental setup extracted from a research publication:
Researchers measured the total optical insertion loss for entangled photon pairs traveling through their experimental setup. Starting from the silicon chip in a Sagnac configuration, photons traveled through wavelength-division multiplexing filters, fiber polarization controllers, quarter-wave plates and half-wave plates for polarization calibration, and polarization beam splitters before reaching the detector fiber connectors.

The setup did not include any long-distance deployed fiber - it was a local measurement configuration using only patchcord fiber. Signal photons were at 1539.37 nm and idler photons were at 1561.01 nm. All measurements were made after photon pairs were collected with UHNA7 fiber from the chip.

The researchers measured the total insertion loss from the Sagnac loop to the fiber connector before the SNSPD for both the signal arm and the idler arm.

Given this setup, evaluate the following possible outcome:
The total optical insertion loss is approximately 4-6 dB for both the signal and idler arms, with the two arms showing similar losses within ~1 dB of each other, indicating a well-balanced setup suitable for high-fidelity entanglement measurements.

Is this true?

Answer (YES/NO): NO